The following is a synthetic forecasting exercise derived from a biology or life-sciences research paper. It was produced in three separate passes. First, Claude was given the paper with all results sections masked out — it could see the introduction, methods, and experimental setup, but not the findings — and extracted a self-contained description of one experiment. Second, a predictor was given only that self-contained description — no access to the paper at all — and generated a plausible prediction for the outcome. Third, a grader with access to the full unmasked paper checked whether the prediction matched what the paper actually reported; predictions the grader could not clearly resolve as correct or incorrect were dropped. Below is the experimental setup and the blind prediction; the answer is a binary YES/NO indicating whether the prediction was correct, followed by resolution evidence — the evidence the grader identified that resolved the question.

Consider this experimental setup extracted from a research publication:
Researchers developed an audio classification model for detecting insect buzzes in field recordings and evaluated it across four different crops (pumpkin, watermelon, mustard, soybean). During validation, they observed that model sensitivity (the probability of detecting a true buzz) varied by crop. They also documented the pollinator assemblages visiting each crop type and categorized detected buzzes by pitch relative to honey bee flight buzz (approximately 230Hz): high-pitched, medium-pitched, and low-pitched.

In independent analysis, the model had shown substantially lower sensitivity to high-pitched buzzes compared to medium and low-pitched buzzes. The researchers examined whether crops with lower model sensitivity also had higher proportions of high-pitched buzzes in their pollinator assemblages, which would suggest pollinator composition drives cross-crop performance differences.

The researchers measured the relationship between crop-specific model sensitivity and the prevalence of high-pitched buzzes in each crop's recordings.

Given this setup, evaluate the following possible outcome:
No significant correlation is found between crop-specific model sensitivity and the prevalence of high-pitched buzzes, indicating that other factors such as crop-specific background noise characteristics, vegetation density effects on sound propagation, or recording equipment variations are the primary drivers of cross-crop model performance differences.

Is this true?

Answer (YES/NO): NO